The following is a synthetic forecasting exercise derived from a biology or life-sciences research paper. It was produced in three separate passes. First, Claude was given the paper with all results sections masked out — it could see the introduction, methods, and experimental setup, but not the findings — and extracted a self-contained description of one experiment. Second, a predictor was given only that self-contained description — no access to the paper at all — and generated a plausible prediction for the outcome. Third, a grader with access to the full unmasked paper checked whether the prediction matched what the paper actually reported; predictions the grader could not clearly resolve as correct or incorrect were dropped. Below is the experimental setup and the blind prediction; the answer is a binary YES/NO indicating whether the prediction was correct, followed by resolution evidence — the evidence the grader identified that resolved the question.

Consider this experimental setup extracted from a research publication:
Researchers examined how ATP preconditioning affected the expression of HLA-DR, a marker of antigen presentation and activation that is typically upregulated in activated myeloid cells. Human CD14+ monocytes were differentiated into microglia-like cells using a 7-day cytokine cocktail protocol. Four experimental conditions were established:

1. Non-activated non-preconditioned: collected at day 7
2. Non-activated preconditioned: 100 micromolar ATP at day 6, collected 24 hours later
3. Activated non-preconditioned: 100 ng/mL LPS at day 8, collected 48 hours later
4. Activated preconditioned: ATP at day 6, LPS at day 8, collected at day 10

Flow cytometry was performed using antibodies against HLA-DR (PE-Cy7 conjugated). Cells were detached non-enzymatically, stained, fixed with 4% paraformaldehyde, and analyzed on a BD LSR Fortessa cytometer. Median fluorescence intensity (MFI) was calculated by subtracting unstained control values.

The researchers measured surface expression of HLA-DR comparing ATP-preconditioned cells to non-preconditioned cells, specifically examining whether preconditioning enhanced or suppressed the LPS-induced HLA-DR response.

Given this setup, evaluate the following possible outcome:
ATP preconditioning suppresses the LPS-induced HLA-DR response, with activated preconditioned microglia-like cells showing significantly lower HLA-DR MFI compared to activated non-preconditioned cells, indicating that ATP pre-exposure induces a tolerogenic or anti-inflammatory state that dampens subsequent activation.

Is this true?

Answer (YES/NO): NO